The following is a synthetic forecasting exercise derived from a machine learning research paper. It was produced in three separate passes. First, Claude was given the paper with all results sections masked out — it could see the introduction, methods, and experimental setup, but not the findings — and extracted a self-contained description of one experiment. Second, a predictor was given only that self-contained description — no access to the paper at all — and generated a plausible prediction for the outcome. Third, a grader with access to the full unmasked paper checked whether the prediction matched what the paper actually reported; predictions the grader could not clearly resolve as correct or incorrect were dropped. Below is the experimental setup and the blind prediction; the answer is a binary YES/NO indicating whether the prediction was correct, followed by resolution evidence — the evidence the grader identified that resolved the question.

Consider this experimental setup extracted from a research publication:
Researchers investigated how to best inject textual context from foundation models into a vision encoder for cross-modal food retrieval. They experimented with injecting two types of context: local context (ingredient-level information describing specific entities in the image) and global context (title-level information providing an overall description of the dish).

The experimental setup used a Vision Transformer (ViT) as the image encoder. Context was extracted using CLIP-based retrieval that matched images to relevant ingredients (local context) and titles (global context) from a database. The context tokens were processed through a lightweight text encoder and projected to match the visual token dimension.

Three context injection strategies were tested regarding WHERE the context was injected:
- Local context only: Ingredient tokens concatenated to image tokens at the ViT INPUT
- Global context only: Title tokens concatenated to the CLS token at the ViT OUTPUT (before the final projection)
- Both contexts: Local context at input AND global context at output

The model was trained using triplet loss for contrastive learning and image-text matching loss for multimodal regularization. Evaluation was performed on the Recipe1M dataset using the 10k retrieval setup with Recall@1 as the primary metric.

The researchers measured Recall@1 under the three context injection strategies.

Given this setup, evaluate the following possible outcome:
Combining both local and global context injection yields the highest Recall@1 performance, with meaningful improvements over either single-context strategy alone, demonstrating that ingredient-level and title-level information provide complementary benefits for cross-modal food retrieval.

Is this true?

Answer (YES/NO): YES